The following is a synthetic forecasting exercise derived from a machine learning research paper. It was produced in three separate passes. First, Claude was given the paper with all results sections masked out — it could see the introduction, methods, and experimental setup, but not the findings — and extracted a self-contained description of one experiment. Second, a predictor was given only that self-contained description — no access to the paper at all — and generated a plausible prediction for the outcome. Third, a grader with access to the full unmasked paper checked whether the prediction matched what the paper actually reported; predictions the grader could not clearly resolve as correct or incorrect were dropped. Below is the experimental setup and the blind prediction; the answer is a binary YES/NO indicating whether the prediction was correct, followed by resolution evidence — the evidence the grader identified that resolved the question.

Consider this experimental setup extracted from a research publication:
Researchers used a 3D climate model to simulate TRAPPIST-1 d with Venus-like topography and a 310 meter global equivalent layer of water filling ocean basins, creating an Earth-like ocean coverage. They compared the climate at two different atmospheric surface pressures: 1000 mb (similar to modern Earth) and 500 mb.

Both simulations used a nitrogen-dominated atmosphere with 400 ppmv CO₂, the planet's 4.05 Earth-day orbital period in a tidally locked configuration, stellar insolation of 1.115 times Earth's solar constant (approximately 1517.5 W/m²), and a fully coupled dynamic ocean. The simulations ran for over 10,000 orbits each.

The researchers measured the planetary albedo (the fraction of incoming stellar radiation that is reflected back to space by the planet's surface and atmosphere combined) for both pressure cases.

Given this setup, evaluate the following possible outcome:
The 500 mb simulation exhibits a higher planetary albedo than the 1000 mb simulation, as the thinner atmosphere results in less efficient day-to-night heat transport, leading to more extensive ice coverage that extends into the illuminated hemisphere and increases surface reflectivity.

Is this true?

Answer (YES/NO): NO